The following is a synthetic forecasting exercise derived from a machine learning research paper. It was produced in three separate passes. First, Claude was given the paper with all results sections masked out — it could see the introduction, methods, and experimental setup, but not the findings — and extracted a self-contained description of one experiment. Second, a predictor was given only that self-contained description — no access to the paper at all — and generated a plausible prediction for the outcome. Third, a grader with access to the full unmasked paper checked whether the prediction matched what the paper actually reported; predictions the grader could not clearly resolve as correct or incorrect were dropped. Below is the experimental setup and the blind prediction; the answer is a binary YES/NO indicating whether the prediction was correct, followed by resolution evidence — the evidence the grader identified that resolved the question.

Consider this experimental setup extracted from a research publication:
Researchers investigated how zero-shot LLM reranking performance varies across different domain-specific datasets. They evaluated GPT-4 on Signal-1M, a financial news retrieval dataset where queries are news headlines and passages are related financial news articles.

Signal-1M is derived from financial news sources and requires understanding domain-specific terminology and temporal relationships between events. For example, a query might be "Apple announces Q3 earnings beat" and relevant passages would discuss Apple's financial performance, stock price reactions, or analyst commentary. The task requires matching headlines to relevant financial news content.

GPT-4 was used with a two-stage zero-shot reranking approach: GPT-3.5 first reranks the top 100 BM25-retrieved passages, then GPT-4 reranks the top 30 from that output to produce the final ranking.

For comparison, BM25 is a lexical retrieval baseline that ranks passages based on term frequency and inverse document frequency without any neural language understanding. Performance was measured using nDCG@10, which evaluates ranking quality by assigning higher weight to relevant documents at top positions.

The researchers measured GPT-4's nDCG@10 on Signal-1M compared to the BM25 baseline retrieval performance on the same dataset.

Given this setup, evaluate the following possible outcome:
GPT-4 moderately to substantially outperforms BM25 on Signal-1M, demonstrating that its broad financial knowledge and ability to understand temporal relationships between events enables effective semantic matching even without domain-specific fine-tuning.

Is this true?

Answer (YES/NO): NO